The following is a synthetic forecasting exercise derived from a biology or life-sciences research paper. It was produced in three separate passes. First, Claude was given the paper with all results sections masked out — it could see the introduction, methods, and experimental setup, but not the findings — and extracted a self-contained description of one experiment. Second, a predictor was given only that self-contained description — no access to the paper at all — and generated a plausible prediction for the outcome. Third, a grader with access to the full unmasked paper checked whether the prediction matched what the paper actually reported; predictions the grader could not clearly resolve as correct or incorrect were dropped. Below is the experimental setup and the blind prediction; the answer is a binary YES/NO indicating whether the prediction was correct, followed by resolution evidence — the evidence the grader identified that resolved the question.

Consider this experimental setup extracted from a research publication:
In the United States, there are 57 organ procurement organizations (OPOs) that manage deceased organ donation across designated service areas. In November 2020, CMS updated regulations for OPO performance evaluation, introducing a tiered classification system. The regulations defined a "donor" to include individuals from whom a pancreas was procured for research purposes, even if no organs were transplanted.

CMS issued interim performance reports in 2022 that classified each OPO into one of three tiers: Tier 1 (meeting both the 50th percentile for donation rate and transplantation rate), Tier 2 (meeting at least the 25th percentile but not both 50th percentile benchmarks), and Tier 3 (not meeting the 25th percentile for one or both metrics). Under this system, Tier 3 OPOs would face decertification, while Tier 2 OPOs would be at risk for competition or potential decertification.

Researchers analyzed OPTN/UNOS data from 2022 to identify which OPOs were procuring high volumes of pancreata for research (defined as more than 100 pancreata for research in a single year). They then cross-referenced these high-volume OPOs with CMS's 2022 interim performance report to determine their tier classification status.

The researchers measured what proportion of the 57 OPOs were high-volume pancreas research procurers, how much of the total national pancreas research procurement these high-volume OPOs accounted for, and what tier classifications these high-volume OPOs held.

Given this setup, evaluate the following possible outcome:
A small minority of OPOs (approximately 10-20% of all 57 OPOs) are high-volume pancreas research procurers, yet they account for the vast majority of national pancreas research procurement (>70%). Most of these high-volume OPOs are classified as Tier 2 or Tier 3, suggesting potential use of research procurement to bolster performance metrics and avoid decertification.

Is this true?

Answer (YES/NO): NO